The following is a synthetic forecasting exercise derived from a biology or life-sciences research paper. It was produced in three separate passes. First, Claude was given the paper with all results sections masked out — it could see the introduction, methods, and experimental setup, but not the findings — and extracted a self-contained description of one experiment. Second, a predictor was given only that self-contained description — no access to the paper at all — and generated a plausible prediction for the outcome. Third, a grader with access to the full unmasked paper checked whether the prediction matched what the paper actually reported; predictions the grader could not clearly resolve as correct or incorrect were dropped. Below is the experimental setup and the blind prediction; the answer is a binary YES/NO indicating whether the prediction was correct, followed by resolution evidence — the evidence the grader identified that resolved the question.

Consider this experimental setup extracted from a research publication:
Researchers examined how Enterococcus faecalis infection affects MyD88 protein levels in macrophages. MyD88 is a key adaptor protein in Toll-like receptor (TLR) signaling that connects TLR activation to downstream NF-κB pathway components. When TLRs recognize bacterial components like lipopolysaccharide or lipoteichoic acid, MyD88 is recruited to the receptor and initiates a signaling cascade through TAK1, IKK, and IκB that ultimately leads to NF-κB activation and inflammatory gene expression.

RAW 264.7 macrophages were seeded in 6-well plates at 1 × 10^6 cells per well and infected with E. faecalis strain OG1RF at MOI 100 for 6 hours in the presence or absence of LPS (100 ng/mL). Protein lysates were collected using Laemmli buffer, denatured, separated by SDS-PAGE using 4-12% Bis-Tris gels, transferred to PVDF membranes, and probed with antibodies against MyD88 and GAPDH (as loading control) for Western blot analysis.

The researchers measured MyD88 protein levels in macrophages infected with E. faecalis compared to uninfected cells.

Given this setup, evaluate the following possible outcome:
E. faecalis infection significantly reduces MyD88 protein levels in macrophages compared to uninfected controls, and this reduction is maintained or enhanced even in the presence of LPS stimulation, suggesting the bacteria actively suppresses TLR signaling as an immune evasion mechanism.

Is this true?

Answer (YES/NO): YES